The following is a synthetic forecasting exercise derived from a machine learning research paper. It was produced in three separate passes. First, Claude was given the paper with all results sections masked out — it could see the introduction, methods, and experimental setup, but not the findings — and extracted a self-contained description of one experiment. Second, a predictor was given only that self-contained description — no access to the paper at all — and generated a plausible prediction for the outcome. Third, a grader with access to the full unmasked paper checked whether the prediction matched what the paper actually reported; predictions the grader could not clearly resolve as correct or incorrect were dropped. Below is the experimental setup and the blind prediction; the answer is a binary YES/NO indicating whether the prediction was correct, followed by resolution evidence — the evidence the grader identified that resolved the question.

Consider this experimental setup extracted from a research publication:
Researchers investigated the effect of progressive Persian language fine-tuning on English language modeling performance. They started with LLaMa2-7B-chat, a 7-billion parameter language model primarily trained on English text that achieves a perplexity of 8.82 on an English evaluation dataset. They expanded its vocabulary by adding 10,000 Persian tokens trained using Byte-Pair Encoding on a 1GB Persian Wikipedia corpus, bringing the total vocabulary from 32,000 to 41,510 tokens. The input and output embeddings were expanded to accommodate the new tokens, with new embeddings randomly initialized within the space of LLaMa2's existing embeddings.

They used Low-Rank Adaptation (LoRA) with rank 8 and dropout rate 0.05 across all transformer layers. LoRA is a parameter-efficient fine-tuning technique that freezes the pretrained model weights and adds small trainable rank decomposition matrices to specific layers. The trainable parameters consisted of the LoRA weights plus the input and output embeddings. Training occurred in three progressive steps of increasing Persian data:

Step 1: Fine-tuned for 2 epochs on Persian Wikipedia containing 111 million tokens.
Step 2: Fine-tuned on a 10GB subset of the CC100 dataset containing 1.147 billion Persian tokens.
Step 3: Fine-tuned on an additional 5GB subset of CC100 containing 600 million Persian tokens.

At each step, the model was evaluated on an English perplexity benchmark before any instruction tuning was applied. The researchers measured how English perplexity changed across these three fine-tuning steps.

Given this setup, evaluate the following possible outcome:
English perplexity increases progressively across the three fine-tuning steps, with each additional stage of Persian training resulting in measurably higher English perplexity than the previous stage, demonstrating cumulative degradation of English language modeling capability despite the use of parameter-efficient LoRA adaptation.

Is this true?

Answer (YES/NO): YES